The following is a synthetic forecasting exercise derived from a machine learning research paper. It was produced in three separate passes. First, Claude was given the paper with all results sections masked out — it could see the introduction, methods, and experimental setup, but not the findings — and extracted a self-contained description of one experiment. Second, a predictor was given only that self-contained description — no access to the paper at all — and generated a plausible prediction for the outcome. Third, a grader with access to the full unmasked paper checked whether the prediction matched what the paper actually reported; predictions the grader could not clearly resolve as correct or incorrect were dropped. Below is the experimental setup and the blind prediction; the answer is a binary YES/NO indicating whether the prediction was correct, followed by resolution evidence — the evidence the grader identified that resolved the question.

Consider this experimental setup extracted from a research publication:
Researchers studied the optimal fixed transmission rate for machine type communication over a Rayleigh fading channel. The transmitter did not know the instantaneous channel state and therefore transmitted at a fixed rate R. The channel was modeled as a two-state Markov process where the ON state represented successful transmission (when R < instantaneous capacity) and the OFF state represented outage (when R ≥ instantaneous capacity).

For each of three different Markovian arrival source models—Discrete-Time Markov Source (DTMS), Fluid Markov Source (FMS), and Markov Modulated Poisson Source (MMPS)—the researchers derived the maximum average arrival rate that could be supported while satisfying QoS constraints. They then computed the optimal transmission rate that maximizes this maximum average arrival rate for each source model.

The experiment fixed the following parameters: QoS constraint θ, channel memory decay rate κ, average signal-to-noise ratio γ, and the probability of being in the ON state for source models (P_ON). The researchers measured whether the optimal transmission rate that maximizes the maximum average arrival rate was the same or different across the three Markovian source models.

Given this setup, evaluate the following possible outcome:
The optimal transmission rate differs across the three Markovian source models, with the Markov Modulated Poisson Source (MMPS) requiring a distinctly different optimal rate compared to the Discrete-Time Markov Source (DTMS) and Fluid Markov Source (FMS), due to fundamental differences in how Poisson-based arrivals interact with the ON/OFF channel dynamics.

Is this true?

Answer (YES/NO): NO